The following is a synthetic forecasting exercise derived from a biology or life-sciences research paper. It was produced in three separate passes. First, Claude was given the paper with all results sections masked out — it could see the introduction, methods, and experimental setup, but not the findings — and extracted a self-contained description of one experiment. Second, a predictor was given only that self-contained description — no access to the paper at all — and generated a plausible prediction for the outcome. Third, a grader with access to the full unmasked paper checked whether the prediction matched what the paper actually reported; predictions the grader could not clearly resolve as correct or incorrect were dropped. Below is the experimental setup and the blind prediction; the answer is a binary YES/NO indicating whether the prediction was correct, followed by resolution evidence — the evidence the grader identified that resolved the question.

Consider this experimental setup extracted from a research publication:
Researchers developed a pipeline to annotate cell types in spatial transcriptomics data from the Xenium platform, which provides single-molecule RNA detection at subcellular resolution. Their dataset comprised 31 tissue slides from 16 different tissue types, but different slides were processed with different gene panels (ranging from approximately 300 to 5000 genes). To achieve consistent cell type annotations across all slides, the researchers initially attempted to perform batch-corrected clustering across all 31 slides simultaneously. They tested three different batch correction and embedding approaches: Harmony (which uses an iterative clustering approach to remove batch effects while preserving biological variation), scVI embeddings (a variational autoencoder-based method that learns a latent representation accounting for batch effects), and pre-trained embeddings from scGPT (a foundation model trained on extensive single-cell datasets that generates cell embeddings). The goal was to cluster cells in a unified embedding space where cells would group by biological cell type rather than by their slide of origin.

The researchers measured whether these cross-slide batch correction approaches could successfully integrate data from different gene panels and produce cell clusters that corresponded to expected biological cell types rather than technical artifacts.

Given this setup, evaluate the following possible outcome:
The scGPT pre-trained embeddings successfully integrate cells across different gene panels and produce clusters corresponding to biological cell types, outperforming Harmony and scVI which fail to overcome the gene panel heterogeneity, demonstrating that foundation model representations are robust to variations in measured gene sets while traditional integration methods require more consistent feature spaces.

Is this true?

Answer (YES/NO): NO